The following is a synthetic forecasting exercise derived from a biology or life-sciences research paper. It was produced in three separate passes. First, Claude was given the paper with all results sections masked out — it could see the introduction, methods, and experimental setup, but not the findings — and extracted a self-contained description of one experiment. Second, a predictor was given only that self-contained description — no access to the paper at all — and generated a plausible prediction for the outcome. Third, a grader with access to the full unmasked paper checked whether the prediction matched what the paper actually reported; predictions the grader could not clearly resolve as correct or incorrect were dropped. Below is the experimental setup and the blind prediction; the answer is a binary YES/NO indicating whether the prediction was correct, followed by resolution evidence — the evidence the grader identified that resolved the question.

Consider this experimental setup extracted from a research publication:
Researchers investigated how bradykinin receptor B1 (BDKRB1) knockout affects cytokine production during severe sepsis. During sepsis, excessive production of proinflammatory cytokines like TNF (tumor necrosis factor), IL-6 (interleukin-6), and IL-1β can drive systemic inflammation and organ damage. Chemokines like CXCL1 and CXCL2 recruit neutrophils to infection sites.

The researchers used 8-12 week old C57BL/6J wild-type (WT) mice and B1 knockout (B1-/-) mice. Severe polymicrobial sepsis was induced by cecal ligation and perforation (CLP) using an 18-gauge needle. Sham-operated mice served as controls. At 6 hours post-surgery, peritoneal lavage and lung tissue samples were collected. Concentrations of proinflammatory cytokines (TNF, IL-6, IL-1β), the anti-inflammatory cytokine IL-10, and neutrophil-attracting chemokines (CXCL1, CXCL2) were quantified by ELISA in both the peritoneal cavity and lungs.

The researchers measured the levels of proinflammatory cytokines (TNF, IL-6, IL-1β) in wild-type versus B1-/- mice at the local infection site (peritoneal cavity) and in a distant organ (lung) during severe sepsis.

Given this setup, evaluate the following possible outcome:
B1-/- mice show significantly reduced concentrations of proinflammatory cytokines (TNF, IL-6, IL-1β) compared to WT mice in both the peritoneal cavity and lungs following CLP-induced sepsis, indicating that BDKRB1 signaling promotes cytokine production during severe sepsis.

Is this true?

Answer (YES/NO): NO